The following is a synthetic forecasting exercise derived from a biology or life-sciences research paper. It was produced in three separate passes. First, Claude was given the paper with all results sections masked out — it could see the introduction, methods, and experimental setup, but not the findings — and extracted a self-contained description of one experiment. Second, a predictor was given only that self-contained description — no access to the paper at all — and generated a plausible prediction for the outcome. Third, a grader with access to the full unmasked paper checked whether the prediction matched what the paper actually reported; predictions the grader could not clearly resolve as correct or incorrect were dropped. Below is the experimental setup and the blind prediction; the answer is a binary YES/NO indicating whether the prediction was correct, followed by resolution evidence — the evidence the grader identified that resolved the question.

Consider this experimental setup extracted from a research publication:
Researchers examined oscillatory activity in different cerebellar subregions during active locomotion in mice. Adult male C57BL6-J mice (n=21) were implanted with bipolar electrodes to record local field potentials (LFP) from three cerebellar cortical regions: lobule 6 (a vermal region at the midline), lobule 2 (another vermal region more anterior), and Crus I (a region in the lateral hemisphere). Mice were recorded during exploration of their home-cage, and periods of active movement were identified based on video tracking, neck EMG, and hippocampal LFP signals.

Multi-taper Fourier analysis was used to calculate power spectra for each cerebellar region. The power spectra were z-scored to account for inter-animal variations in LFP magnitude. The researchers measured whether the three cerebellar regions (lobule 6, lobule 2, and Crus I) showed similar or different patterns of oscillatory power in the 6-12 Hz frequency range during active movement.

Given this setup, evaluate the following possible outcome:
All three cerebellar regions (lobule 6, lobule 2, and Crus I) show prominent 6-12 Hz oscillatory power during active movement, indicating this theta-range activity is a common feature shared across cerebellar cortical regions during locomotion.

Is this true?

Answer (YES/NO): NO